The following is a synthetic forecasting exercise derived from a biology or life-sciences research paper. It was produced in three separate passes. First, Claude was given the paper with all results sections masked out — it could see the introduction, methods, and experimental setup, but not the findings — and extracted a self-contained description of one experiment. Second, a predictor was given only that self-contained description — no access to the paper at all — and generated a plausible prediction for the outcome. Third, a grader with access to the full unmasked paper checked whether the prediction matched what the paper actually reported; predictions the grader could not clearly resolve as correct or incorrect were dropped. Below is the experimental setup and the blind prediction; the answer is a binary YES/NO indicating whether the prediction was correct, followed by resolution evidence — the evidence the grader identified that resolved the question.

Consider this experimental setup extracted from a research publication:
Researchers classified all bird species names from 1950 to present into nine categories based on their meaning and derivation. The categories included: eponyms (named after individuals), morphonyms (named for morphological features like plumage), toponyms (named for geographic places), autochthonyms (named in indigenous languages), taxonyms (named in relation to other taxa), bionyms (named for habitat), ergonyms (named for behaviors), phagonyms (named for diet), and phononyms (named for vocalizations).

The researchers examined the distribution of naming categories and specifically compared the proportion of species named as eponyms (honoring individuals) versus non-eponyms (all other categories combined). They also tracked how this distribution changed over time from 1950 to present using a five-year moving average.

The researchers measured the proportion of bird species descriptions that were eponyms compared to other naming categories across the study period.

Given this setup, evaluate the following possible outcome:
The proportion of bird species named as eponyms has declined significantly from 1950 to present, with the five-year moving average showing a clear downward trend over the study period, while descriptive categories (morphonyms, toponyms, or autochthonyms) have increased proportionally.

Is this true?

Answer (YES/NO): NO